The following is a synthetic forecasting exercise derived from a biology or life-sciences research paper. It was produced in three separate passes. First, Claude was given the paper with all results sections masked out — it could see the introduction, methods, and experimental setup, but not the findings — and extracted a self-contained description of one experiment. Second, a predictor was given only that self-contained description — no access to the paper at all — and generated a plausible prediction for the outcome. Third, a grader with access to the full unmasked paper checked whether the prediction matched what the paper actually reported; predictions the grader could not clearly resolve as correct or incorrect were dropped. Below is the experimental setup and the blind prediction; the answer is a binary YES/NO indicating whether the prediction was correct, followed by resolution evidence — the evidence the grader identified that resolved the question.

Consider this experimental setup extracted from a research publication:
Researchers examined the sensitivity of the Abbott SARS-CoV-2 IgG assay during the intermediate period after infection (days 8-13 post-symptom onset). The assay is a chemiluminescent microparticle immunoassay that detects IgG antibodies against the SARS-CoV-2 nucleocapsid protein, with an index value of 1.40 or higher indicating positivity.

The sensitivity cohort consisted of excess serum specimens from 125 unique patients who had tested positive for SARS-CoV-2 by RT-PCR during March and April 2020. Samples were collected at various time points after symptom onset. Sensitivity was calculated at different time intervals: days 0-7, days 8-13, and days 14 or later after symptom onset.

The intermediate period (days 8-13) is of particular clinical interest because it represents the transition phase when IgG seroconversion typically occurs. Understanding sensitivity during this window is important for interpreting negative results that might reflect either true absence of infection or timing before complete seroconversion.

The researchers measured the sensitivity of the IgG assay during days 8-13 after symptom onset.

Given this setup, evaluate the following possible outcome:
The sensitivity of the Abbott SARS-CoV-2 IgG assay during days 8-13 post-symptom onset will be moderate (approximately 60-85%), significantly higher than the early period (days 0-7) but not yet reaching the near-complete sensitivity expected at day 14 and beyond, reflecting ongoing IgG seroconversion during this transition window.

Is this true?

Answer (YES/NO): YES